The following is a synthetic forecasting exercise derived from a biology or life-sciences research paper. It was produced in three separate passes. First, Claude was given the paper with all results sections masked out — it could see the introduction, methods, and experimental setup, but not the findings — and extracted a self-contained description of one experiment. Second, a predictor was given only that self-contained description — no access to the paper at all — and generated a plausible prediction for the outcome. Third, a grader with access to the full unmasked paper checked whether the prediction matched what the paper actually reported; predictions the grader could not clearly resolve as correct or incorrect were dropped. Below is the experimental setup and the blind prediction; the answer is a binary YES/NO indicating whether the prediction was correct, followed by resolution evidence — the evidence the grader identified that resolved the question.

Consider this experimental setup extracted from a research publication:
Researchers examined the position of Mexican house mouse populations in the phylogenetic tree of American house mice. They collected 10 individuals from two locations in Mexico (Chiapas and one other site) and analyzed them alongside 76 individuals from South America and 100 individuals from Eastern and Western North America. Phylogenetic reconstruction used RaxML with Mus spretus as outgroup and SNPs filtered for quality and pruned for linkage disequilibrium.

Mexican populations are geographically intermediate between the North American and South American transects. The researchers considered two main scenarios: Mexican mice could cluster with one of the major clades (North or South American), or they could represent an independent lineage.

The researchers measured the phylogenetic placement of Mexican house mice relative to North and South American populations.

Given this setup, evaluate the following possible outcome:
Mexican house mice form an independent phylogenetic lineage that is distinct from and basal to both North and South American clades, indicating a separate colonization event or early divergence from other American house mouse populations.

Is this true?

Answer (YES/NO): NO